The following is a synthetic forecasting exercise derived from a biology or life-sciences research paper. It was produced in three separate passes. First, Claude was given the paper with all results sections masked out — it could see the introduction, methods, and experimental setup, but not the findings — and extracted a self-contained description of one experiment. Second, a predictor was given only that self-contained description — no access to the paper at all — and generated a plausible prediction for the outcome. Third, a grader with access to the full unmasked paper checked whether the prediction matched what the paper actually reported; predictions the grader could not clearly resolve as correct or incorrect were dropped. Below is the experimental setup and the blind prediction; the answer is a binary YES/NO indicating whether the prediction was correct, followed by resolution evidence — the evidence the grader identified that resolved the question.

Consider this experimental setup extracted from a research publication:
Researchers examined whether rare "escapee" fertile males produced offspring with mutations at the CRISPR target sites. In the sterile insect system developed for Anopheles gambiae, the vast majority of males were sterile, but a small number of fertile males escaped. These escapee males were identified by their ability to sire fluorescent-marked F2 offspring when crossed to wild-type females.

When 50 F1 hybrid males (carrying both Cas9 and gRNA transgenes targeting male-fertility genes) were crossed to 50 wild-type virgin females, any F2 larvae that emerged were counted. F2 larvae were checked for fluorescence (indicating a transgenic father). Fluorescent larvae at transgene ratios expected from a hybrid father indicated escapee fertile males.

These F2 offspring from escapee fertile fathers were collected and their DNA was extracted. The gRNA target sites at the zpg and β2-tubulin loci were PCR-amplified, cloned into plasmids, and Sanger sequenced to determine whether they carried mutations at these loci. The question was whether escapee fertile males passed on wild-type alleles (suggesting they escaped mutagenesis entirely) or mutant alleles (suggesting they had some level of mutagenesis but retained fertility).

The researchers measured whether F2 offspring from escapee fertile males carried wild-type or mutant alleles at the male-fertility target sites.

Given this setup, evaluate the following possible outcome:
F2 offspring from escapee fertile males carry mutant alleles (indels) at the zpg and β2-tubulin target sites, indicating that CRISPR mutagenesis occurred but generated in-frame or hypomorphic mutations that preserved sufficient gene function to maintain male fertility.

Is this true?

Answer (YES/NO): NO